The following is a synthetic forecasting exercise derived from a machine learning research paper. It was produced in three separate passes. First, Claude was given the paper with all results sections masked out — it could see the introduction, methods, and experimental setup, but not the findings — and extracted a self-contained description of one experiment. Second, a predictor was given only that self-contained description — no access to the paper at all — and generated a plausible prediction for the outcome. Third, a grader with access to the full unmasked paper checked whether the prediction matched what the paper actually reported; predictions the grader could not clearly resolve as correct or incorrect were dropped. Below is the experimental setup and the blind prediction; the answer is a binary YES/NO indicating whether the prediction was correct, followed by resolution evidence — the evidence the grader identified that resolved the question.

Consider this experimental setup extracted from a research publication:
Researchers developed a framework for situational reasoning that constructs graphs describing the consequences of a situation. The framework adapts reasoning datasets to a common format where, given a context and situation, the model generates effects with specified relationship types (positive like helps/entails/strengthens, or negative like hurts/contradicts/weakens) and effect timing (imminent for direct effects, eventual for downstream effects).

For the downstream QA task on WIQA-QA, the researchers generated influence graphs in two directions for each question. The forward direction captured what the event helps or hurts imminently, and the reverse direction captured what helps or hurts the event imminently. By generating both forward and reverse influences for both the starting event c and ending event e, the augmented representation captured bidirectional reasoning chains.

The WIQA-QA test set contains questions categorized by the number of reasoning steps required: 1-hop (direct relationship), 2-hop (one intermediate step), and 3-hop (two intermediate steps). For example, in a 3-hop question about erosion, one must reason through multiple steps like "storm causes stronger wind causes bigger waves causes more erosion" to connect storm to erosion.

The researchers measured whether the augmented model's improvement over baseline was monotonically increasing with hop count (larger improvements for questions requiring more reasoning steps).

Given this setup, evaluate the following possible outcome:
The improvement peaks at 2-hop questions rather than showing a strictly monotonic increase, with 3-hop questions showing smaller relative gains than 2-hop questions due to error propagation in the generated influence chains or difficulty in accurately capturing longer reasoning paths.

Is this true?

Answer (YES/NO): NO